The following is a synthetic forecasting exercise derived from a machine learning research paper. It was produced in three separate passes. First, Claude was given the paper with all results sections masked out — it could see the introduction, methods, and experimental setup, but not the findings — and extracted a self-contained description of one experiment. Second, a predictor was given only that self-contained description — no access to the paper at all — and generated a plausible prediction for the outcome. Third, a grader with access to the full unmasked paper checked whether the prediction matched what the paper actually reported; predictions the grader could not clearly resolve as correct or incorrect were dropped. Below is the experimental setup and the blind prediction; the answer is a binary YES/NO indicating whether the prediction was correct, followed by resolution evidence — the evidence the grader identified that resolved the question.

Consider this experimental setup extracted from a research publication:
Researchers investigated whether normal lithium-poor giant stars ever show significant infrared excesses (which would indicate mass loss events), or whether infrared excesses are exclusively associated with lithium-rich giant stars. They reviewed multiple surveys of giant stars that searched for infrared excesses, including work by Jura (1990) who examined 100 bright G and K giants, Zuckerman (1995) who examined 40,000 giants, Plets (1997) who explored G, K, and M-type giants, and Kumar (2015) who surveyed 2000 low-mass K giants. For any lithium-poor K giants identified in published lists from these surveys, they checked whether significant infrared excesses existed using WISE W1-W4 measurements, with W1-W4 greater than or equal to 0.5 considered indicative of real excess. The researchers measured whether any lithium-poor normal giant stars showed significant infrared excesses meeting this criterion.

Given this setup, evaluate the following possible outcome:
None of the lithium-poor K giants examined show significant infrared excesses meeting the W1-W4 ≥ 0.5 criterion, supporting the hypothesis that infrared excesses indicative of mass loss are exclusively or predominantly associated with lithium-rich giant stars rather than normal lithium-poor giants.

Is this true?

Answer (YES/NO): YES